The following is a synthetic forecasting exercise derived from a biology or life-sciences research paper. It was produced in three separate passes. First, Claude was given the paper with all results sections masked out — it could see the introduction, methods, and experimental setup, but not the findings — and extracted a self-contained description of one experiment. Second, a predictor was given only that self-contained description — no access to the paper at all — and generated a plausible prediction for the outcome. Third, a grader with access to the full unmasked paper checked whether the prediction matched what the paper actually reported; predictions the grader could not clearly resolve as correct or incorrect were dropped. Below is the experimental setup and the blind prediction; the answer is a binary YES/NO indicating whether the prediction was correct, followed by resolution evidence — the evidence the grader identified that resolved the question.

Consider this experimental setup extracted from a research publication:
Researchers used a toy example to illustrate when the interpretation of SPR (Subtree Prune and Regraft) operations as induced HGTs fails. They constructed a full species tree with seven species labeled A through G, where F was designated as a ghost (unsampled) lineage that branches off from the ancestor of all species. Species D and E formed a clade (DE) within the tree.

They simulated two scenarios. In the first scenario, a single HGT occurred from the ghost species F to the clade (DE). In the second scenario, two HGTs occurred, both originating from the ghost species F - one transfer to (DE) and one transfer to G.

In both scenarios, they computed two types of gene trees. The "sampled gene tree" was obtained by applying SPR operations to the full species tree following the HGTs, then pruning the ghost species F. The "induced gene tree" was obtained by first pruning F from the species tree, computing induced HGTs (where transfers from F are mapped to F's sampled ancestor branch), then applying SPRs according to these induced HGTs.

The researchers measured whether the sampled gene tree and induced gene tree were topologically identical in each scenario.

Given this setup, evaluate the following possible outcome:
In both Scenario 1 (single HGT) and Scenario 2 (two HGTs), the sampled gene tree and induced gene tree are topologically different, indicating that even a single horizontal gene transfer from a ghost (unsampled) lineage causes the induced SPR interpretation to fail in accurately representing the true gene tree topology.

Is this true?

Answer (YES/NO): NO